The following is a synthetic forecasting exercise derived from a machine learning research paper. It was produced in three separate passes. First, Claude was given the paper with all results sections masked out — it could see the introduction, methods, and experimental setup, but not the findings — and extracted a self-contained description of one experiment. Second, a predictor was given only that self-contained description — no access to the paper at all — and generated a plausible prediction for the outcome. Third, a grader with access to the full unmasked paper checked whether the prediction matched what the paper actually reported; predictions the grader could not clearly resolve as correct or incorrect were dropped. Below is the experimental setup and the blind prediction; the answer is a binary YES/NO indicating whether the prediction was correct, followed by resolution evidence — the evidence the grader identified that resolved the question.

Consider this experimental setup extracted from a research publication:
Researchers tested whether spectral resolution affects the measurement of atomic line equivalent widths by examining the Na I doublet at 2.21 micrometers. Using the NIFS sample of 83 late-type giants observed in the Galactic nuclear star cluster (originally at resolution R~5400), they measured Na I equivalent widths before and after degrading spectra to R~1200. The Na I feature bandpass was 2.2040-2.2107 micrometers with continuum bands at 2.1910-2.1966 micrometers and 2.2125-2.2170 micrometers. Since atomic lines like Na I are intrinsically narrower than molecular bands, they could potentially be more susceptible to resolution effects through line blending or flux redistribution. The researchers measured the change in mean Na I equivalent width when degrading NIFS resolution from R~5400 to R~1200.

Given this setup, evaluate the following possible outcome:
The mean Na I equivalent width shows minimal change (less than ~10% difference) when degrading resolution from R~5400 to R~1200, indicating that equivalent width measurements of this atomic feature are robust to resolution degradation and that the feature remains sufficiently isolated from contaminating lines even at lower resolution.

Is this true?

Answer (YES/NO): YES